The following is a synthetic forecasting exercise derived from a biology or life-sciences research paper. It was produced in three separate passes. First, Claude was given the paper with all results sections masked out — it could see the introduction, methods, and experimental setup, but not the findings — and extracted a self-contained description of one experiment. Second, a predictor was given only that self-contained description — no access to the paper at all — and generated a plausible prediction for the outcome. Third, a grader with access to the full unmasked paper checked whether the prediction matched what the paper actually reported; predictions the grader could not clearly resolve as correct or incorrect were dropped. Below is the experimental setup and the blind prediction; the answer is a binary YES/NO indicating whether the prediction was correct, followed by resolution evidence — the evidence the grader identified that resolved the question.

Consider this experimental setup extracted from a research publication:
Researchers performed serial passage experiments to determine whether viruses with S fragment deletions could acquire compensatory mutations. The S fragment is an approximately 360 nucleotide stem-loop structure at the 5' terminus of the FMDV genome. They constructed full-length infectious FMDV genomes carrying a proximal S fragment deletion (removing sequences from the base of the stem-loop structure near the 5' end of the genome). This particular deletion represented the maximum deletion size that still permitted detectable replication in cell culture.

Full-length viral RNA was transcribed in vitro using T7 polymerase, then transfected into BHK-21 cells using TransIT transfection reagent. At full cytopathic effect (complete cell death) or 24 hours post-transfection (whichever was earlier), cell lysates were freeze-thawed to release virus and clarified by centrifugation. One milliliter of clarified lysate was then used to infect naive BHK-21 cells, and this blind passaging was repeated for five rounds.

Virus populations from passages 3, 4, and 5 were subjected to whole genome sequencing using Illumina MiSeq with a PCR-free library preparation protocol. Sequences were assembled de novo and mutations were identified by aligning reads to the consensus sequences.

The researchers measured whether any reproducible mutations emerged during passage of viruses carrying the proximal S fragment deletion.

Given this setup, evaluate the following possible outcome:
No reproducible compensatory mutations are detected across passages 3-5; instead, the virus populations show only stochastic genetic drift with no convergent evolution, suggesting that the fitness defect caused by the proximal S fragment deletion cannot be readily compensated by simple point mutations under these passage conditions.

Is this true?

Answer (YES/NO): NO